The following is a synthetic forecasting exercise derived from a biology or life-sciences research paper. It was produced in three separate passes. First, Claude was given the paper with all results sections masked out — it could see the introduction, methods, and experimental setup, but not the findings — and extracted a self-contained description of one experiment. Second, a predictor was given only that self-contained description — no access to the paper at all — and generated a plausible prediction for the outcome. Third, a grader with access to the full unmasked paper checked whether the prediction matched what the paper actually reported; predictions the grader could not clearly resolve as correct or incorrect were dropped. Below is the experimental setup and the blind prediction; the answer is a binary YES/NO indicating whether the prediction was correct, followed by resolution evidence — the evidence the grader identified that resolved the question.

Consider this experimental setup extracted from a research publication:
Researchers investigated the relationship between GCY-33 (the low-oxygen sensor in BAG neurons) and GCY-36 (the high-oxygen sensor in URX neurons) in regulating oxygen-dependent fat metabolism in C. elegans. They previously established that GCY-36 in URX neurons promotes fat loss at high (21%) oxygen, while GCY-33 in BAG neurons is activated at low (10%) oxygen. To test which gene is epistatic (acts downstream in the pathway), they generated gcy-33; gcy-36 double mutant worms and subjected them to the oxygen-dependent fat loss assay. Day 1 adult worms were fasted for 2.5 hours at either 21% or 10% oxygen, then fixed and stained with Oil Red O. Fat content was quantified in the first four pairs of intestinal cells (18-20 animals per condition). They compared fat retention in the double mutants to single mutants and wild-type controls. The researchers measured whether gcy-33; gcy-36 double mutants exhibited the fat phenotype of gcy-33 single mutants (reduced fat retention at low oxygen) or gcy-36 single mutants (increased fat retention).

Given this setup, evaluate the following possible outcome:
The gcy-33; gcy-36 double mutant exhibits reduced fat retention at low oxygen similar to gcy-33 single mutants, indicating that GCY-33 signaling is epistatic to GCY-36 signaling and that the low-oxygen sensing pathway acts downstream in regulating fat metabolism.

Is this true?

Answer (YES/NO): NO